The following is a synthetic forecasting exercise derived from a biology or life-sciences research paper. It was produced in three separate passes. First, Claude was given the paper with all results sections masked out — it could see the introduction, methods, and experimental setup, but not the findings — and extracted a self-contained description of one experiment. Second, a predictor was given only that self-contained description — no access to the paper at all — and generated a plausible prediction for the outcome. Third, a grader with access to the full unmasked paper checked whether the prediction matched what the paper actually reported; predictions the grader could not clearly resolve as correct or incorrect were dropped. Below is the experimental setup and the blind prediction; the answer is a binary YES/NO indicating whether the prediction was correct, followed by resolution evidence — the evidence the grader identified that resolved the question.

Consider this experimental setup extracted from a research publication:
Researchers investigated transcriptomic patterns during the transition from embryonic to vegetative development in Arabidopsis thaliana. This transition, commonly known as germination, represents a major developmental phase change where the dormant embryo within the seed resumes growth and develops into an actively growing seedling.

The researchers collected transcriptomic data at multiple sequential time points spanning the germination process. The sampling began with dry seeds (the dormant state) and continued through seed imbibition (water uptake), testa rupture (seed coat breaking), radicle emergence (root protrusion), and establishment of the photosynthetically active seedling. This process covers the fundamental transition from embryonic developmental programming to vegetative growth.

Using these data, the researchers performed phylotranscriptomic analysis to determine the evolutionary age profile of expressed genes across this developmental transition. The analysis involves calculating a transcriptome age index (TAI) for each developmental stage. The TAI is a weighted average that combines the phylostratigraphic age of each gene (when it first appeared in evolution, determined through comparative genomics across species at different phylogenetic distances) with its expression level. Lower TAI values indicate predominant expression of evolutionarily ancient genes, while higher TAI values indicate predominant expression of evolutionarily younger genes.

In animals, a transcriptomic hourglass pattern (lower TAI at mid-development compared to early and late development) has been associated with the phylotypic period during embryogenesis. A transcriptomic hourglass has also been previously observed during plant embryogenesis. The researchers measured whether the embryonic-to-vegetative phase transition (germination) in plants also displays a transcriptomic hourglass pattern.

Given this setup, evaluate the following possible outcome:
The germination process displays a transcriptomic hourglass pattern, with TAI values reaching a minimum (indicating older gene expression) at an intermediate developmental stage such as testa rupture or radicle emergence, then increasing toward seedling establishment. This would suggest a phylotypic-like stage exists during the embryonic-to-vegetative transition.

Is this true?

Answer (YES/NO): YES